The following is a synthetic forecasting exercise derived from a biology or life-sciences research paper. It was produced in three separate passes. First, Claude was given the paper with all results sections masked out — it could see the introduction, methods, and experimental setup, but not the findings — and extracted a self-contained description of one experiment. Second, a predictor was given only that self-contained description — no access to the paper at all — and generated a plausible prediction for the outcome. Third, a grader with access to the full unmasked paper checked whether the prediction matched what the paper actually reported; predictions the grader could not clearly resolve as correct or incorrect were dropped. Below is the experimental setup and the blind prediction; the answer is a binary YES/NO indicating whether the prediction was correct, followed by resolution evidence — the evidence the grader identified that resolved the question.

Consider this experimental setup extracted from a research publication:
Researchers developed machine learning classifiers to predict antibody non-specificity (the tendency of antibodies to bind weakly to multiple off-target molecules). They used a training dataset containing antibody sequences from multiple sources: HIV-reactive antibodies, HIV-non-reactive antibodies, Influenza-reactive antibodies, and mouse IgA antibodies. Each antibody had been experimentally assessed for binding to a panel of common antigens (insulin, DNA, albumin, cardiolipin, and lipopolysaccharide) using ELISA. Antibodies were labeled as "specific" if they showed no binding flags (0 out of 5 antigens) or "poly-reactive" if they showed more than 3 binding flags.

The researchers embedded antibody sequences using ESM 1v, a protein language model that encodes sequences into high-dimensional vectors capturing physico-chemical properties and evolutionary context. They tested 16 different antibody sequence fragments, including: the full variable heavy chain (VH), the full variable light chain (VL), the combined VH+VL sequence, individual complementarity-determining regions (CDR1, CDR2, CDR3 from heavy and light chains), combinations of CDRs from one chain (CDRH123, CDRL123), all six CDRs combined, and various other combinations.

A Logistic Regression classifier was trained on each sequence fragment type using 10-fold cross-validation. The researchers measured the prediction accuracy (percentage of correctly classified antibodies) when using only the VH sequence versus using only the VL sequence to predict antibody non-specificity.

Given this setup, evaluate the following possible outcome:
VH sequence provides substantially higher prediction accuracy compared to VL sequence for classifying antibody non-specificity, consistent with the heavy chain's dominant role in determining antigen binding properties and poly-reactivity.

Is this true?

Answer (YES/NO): YES